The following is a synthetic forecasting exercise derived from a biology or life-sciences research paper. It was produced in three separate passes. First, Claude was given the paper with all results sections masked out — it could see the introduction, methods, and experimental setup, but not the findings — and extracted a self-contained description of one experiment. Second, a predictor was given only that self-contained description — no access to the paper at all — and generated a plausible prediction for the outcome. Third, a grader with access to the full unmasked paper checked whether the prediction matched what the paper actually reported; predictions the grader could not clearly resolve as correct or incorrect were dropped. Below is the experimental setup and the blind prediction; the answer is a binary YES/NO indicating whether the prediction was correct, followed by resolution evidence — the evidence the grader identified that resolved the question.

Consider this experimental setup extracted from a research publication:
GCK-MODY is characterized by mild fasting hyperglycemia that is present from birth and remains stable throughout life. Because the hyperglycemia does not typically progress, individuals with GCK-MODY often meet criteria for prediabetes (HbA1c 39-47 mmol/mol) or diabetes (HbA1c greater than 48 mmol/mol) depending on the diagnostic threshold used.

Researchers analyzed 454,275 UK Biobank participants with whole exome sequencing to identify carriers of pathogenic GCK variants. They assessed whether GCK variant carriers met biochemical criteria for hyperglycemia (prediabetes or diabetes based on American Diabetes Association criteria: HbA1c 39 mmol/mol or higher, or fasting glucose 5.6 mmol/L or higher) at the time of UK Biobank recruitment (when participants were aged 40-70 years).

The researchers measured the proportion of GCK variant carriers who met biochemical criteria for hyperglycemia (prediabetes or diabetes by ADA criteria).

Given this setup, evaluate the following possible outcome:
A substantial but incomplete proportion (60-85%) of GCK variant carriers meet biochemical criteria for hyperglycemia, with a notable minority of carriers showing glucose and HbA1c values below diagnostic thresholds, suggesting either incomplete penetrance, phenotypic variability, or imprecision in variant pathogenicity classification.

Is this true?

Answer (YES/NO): NO